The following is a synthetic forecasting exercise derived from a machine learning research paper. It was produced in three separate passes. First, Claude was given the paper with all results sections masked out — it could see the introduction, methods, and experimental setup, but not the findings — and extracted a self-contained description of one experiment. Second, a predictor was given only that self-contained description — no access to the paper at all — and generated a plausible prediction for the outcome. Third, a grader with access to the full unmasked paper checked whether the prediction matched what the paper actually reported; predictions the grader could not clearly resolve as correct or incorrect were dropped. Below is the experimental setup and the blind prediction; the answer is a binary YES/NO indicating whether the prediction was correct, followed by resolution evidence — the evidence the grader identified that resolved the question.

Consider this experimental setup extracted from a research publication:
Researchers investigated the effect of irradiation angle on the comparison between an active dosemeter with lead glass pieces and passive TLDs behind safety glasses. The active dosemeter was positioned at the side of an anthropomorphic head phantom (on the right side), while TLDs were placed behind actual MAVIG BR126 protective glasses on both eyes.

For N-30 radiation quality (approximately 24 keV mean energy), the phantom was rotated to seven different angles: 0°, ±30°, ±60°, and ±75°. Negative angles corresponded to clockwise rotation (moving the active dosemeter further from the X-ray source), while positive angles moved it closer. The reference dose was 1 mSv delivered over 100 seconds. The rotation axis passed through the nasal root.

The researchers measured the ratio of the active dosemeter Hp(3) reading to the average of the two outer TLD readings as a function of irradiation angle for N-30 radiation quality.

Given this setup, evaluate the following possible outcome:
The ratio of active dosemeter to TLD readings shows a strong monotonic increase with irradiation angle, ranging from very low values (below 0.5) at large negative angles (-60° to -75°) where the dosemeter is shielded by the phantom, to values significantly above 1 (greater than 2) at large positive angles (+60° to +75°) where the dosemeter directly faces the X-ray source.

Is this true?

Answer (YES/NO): NO